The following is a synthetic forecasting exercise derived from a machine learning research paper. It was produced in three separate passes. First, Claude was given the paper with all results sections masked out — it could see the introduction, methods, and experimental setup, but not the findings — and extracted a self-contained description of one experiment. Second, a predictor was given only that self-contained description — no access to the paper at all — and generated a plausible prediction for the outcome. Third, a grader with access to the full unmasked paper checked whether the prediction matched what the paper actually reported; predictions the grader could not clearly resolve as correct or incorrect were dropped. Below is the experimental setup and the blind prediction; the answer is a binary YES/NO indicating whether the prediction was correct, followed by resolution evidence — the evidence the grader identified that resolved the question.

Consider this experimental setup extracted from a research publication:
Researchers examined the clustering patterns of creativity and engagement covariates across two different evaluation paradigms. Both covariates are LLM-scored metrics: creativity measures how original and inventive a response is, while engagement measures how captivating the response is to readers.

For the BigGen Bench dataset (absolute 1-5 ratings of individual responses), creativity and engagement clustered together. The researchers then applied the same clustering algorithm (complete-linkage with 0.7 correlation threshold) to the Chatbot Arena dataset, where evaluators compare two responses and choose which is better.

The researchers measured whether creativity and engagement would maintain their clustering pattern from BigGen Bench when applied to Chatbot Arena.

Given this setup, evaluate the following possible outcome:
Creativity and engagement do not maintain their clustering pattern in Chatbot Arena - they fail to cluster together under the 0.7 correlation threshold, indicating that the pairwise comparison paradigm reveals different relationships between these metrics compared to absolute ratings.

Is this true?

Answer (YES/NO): NO